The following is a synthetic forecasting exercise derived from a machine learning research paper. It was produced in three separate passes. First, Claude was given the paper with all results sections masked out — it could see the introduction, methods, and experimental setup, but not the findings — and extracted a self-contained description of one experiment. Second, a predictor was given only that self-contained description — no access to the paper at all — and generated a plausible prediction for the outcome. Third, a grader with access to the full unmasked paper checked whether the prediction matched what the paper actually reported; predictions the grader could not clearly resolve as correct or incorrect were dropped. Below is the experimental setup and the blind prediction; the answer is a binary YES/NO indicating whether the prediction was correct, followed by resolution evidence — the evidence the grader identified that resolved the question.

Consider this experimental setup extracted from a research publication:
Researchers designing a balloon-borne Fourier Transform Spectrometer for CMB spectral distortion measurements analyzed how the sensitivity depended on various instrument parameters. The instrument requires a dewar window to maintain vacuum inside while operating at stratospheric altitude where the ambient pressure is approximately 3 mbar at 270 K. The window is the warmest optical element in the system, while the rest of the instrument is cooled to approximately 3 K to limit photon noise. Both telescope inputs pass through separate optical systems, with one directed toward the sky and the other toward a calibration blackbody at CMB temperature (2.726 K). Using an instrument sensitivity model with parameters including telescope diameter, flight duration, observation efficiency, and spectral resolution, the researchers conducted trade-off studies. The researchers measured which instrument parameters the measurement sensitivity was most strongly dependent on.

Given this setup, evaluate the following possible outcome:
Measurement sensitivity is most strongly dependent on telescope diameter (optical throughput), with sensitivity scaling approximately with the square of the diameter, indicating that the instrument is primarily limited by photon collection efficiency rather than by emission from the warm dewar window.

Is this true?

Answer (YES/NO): NO